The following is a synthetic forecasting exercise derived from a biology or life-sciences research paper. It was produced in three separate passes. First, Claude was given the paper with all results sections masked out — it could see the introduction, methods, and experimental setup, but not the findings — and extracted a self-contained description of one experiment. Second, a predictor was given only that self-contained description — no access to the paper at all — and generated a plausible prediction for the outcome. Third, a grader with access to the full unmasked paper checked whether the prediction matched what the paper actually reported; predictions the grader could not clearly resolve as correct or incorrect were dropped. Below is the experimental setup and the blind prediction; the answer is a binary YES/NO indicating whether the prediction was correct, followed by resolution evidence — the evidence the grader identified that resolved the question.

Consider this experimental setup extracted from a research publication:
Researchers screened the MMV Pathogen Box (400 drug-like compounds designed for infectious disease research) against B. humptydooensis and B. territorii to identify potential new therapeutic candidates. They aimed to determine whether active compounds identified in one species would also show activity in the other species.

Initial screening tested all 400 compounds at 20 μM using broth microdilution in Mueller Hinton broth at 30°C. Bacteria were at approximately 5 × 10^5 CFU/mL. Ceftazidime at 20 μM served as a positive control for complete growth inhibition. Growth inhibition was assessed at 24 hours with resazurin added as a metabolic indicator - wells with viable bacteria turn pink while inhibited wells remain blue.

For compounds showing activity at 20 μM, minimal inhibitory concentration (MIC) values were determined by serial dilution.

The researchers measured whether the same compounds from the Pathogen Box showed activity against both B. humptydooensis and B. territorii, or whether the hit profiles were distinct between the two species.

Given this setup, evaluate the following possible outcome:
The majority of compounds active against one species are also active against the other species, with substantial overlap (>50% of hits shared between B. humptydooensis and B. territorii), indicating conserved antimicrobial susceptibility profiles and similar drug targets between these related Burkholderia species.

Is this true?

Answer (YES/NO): YES